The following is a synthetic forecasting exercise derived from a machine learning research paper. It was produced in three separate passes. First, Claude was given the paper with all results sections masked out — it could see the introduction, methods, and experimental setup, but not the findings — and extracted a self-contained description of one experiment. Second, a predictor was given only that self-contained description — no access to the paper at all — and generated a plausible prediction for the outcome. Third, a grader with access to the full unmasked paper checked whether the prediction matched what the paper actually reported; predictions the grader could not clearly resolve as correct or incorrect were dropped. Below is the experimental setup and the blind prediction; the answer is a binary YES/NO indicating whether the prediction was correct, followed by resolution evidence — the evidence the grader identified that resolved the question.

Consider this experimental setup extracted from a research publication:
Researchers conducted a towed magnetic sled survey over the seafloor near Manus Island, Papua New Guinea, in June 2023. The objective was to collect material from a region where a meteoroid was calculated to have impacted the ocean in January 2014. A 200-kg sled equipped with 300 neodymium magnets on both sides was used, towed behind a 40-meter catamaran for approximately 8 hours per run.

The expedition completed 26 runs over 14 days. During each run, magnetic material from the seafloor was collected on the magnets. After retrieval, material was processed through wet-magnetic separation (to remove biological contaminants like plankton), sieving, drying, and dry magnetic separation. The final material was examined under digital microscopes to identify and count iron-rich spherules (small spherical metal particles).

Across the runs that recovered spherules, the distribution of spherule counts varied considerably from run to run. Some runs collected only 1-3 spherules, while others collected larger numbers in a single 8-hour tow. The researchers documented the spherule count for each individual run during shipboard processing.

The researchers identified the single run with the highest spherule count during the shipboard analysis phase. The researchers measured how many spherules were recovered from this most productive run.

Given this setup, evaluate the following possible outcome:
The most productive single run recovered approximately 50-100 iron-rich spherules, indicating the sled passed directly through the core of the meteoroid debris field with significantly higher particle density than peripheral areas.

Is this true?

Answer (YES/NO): NO